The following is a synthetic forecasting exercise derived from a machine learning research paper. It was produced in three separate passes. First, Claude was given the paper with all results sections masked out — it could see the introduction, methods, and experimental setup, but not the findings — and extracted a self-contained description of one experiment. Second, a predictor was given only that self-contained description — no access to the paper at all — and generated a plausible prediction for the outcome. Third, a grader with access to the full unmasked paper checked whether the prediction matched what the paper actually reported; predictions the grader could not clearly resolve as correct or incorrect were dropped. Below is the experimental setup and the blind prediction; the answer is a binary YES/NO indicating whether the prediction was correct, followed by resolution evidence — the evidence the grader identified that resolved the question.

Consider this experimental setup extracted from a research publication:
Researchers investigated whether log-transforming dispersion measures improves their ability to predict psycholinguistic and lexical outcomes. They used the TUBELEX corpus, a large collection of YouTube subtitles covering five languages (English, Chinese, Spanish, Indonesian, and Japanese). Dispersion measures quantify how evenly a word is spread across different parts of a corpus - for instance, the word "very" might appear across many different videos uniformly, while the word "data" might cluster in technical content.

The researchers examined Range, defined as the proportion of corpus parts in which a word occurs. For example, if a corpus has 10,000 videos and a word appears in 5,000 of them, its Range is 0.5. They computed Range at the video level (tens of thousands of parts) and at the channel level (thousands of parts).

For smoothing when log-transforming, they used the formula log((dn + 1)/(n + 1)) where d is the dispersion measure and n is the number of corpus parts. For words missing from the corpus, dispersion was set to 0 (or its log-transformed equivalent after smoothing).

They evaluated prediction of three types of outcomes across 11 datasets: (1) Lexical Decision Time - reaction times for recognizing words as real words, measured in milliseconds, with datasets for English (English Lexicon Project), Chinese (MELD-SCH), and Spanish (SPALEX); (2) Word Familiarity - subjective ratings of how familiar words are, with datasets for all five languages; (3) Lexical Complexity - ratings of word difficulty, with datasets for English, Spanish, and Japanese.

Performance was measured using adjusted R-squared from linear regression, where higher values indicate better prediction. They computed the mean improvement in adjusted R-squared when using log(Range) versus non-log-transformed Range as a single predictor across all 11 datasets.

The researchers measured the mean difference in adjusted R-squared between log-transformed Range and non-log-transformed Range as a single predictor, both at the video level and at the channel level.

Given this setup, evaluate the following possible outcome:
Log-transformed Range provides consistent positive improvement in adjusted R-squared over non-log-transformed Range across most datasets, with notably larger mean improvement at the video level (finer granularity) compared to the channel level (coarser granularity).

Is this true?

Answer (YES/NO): NO